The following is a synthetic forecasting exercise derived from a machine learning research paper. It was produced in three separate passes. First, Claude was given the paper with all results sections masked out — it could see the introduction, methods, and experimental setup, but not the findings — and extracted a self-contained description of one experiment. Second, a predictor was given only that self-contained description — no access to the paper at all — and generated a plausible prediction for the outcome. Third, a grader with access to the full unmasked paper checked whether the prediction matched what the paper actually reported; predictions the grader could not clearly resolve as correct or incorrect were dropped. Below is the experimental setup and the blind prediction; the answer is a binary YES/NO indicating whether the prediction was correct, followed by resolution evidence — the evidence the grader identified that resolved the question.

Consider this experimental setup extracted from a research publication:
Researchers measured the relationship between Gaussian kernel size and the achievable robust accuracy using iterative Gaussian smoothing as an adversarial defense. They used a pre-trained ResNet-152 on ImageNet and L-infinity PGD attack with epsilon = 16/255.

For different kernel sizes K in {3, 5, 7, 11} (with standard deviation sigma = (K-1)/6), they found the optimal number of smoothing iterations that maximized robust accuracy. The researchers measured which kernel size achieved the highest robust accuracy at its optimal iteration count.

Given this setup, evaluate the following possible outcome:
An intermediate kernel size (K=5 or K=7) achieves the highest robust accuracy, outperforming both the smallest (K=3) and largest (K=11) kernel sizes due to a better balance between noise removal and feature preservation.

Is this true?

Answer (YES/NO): YES